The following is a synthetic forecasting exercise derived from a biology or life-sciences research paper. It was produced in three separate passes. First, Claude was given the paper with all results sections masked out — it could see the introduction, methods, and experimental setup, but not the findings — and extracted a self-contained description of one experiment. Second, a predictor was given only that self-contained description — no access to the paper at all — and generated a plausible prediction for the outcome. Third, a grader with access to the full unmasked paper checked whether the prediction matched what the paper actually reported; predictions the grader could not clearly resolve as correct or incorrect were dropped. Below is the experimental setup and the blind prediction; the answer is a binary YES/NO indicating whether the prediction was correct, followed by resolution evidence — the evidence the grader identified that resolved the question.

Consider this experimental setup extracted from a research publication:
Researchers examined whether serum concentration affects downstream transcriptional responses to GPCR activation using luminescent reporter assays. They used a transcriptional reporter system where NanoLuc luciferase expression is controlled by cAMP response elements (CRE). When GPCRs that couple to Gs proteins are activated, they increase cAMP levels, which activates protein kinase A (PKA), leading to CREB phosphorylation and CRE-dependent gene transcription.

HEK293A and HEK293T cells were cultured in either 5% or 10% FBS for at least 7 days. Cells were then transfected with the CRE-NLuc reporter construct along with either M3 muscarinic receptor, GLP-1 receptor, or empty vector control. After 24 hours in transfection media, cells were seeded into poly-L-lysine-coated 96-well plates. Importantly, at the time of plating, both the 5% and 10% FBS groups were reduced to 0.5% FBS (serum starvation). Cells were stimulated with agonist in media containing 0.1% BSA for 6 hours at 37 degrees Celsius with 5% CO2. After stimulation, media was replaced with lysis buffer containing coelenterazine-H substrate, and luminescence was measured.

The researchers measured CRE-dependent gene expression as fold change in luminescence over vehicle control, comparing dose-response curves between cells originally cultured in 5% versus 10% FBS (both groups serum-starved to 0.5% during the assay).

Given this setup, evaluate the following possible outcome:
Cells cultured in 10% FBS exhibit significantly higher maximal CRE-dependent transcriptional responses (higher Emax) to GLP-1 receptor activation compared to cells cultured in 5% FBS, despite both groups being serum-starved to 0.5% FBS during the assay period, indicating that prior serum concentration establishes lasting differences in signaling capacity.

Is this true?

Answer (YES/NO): NO